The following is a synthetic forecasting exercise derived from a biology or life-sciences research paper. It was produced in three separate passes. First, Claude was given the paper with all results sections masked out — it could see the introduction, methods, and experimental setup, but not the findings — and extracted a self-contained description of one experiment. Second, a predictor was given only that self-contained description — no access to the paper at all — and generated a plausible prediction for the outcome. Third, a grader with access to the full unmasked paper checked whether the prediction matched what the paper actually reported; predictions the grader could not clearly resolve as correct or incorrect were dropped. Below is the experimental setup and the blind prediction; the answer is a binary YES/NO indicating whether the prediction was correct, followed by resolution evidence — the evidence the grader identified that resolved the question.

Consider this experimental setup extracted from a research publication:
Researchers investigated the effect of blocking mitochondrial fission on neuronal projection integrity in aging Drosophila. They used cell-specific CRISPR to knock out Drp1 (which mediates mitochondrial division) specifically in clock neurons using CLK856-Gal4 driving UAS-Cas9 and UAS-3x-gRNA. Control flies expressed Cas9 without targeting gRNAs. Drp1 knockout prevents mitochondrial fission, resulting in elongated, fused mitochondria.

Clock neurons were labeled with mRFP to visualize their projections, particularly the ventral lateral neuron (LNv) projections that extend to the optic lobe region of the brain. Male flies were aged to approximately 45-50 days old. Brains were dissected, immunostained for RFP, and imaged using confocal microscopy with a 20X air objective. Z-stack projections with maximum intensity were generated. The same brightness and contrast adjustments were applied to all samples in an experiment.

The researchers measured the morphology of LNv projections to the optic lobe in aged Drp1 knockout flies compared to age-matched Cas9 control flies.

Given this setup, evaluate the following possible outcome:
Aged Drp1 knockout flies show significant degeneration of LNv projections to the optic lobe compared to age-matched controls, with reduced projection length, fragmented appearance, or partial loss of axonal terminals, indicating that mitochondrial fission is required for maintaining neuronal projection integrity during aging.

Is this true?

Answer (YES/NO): NO